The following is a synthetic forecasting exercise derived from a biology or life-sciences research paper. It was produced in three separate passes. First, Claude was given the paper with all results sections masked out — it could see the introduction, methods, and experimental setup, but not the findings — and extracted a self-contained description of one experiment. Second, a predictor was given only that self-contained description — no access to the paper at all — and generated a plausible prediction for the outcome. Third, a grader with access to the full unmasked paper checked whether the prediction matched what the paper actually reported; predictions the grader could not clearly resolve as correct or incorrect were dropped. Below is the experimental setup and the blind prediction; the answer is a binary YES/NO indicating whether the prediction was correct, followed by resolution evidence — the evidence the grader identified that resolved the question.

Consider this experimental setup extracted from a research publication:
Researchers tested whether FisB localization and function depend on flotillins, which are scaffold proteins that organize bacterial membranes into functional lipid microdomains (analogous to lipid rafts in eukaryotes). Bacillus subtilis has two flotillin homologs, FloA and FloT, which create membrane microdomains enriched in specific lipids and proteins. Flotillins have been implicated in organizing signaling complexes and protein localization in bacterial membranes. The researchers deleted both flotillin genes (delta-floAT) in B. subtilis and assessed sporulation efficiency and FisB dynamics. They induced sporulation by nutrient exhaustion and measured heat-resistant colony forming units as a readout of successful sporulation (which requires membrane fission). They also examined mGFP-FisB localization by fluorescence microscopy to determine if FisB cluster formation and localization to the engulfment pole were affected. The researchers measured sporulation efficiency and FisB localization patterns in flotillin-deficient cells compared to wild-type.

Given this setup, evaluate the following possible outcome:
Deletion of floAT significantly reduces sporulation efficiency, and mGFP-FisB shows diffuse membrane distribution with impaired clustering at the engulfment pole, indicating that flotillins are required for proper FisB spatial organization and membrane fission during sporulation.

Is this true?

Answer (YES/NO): NO